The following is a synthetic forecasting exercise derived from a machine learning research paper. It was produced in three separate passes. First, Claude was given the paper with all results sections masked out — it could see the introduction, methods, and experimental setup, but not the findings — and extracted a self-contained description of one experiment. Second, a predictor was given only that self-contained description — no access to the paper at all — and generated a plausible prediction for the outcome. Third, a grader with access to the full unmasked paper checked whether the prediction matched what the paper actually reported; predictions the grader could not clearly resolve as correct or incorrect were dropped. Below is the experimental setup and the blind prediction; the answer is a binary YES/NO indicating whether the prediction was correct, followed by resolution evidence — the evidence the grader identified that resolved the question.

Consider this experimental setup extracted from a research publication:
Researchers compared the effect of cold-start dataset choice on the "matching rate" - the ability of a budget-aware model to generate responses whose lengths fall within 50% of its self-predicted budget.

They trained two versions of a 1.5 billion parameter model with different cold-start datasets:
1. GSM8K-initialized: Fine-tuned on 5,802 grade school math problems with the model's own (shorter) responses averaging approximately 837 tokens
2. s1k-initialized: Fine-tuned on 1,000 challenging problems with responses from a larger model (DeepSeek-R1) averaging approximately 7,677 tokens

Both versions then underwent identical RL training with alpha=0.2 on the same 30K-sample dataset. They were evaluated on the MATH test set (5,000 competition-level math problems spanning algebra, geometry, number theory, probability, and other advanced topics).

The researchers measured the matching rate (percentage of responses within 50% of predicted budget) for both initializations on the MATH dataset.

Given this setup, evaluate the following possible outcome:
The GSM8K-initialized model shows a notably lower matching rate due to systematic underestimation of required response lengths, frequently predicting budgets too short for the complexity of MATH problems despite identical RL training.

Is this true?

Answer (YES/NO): NO